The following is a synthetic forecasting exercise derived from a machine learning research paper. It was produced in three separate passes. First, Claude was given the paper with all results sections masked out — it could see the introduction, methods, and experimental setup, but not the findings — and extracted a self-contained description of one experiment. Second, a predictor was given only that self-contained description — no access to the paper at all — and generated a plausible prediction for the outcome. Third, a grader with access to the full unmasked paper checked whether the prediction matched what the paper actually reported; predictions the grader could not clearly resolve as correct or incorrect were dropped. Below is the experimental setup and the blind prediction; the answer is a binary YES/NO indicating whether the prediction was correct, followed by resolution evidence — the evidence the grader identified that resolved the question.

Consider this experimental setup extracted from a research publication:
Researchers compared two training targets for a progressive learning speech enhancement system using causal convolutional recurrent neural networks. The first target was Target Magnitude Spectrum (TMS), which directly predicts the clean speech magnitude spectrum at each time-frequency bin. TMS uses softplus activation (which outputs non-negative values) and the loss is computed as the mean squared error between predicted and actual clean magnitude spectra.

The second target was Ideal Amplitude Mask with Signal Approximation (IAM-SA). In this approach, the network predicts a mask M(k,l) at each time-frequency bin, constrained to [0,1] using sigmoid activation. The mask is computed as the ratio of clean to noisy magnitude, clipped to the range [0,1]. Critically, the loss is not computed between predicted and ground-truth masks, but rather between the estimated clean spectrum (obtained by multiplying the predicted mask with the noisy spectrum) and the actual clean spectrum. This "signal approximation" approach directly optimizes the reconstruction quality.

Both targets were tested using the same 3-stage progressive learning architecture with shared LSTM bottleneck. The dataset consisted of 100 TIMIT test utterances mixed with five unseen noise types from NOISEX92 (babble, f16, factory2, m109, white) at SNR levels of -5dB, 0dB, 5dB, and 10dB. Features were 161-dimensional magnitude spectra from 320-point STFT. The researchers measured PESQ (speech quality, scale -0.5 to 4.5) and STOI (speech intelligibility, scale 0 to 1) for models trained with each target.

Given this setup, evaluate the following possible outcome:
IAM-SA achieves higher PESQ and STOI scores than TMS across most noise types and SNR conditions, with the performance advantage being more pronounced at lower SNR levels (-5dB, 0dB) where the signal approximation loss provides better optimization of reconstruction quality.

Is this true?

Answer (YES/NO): NO